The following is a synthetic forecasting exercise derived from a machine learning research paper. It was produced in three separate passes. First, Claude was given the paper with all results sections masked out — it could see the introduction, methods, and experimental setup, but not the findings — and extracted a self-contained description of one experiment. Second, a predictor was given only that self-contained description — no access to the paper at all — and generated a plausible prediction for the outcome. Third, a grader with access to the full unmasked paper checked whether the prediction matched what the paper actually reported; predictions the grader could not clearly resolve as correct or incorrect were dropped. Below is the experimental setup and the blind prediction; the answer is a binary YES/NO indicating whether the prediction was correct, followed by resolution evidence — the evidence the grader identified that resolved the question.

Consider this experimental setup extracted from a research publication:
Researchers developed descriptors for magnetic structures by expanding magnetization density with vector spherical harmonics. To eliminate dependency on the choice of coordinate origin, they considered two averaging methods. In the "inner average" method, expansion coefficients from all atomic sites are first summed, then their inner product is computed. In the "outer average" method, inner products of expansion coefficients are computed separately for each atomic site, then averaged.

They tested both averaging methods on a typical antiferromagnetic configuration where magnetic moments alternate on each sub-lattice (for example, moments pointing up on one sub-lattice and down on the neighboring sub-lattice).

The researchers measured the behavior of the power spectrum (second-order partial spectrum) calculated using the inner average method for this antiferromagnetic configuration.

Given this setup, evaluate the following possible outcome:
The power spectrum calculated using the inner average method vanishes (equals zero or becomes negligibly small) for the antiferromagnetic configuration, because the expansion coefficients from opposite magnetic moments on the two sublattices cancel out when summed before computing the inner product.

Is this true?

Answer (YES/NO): YES